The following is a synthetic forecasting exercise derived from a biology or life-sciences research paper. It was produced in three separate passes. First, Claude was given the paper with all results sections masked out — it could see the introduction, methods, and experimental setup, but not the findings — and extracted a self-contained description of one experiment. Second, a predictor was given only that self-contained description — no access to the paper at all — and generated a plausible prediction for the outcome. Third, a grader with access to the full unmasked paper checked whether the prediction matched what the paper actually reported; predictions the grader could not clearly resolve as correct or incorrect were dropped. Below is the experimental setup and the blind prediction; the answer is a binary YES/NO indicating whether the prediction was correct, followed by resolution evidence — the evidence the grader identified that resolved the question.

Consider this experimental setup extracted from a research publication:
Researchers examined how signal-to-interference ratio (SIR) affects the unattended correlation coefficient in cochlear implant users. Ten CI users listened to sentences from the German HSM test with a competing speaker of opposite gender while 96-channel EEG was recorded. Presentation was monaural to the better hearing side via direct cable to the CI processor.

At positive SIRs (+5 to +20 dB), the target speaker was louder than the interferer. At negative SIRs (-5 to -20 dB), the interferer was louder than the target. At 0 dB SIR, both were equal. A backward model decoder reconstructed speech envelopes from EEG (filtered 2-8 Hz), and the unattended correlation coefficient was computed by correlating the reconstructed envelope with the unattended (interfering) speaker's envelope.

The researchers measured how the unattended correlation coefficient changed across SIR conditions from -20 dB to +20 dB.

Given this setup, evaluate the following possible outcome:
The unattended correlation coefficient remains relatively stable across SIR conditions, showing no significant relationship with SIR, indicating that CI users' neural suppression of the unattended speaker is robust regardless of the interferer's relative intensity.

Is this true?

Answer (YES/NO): YES